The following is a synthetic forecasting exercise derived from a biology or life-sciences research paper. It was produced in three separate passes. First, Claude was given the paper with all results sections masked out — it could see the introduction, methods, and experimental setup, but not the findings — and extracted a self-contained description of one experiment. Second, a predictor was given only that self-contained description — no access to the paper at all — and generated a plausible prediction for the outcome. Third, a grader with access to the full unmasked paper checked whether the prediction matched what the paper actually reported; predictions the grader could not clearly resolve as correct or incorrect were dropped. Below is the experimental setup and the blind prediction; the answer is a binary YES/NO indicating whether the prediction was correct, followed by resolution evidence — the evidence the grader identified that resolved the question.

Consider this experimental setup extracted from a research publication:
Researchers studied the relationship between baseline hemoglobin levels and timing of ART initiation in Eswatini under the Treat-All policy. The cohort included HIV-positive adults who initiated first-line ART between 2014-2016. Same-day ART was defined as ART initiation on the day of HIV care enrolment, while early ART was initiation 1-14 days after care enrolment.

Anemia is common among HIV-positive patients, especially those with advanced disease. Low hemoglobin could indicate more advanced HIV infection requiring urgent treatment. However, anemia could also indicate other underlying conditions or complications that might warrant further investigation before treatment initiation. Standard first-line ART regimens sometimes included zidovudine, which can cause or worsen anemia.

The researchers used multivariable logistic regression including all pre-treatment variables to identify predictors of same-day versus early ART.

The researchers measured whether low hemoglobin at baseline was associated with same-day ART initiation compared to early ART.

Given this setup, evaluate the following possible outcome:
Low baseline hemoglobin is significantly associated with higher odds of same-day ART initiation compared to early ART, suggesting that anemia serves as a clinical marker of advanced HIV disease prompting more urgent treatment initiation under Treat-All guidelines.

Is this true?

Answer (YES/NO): YES